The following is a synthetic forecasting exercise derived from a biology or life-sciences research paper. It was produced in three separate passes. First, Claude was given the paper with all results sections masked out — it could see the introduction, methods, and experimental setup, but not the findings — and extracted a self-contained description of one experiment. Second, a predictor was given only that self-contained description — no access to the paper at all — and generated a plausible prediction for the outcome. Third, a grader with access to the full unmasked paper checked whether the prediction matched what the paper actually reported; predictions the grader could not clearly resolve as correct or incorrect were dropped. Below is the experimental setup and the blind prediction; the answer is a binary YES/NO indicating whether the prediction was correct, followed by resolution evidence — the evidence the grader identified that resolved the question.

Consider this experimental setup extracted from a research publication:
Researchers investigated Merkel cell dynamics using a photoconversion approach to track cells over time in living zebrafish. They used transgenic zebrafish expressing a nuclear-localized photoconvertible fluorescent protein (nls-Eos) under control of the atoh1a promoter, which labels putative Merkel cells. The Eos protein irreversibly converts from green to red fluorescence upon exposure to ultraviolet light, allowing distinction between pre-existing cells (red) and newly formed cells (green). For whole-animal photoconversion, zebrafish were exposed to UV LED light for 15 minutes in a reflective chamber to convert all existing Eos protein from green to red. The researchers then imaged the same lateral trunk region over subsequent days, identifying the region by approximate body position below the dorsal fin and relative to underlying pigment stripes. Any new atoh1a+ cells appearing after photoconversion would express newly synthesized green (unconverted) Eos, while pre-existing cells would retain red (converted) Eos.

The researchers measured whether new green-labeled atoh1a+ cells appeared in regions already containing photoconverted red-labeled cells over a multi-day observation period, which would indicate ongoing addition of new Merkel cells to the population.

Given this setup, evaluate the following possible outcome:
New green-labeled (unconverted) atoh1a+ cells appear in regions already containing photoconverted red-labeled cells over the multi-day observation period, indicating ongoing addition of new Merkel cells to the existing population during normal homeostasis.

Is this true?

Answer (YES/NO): YES